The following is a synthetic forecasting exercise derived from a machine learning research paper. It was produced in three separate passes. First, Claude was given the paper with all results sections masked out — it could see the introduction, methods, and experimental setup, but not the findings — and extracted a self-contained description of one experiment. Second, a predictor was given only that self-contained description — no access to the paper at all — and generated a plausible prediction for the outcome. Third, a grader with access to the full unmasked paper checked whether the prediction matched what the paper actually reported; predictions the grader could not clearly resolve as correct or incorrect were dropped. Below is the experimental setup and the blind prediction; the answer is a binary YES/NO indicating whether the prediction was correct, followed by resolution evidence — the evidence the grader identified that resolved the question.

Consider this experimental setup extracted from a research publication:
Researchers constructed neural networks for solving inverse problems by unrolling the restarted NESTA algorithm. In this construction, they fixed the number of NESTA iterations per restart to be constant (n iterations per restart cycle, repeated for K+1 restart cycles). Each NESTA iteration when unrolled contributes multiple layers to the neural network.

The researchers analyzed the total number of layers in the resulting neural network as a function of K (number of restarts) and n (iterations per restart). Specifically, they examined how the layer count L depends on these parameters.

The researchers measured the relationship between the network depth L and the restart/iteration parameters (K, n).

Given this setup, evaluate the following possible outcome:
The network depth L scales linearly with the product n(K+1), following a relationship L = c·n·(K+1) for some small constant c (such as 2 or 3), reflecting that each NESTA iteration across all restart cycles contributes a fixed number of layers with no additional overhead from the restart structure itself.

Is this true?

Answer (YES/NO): NO